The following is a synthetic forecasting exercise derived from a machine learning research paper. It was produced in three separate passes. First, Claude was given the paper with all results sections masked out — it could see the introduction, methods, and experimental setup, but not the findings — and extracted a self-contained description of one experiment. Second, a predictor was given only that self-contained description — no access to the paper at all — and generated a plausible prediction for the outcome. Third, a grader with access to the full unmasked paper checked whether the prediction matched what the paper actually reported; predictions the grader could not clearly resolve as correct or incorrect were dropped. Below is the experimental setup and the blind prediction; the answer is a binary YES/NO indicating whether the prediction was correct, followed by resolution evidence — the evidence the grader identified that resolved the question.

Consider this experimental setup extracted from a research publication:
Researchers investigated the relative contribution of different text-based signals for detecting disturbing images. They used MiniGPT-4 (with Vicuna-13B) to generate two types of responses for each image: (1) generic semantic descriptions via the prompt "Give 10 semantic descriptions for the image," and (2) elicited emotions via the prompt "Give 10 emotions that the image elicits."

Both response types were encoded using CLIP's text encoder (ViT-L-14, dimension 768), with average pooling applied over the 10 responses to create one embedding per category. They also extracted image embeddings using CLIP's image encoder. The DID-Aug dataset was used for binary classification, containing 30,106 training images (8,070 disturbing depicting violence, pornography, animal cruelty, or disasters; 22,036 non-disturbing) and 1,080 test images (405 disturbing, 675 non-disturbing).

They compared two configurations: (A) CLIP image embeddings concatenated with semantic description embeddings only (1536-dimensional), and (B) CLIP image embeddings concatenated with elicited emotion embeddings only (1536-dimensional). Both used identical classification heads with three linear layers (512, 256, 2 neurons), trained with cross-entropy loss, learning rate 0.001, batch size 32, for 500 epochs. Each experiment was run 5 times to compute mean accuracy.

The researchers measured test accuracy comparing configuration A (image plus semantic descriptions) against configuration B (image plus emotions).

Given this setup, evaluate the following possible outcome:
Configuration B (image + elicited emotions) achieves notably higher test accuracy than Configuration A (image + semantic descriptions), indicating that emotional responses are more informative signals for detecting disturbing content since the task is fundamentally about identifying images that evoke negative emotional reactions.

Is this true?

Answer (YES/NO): NO